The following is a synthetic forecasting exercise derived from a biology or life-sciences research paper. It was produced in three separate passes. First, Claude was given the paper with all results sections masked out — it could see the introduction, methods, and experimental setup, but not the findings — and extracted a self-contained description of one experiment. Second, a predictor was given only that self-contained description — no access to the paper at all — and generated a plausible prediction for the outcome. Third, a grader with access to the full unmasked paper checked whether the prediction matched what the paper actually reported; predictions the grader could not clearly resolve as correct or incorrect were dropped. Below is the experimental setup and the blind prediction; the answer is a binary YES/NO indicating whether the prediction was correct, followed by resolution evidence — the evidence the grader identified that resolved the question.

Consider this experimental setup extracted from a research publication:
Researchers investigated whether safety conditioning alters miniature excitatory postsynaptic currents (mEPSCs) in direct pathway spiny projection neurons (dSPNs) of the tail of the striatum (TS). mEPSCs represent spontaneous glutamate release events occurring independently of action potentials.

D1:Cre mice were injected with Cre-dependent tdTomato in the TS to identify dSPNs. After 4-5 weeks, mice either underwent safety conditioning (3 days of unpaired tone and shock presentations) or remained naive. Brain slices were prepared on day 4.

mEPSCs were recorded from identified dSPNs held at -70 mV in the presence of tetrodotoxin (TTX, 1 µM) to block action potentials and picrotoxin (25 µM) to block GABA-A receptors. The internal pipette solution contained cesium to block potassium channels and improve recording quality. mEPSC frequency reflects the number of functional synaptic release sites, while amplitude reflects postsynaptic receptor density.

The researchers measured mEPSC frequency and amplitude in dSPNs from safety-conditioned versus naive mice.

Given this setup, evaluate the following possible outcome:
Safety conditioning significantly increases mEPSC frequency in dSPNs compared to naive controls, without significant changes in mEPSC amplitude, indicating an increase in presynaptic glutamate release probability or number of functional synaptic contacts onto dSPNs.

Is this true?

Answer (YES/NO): NO